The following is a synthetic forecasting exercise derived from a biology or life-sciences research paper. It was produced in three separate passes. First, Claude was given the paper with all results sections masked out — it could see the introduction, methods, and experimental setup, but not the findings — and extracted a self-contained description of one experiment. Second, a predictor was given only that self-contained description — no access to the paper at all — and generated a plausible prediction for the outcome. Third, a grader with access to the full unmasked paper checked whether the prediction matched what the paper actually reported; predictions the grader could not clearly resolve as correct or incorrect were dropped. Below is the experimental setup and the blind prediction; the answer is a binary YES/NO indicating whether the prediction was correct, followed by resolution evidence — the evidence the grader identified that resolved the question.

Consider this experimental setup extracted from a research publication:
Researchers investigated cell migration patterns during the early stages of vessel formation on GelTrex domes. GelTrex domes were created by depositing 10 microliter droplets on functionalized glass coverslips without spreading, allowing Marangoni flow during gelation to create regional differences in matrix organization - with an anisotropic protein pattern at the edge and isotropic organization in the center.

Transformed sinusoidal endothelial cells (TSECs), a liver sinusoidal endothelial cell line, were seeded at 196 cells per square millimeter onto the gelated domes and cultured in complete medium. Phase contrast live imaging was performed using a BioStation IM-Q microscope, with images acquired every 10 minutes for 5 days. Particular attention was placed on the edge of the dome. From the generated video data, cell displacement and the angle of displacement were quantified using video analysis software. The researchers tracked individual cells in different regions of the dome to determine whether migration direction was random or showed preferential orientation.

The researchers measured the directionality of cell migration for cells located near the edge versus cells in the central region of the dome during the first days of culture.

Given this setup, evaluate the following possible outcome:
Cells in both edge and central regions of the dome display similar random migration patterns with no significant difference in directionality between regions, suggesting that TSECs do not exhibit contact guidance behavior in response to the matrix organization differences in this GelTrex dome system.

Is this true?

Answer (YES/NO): NO